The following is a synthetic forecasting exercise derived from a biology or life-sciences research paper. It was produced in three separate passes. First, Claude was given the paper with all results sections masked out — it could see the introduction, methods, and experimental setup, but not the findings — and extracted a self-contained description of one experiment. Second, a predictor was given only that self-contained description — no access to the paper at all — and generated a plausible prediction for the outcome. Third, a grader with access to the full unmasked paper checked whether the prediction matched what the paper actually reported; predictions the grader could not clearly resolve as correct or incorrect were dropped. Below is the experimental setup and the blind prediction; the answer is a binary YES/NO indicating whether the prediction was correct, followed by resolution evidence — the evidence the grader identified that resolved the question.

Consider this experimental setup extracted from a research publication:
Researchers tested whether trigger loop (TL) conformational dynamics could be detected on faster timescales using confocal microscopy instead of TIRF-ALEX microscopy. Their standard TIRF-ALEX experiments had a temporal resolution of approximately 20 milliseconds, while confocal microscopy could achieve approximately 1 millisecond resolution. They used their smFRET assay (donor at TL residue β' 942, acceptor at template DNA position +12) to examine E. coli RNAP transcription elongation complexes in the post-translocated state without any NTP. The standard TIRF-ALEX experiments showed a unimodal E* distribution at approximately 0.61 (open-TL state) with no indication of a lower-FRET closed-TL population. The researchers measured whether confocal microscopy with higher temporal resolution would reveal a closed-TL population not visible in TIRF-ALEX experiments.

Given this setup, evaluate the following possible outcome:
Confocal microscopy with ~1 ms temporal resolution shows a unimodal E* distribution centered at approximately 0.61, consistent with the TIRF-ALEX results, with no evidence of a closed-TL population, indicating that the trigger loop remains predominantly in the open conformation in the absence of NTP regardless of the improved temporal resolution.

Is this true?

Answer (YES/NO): YES